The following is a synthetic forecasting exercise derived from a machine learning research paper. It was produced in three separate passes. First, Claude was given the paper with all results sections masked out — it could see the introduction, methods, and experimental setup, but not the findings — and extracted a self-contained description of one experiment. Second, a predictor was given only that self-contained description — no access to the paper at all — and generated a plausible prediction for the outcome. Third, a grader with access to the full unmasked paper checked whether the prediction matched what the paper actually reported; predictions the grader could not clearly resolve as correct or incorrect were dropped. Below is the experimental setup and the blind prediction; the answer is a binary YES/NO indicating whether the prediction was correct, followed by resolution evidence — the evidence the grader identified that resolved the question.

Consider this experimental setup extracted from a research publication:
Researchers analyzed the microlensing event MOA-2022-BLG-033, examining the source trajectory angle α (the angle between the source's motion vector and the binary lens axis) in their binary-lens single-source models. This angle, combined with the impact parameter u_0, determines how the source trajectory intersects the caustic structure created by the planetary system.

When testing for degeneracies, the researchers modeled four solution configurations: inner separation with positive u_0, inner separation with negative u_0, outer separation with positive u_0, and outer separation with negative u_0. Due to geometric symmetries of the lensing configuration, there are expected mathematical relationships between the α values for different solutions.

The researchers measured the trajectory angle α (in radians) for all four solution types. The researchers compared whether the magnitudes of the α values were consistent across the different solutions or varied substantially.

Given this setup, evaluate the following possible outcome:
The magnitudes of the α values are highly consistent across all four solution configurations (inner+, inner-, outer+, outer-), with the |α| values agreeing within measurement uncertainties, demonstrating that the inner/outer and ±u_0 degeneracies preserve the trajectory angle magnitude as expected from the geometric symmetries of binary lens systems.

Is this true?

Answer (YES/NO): YES